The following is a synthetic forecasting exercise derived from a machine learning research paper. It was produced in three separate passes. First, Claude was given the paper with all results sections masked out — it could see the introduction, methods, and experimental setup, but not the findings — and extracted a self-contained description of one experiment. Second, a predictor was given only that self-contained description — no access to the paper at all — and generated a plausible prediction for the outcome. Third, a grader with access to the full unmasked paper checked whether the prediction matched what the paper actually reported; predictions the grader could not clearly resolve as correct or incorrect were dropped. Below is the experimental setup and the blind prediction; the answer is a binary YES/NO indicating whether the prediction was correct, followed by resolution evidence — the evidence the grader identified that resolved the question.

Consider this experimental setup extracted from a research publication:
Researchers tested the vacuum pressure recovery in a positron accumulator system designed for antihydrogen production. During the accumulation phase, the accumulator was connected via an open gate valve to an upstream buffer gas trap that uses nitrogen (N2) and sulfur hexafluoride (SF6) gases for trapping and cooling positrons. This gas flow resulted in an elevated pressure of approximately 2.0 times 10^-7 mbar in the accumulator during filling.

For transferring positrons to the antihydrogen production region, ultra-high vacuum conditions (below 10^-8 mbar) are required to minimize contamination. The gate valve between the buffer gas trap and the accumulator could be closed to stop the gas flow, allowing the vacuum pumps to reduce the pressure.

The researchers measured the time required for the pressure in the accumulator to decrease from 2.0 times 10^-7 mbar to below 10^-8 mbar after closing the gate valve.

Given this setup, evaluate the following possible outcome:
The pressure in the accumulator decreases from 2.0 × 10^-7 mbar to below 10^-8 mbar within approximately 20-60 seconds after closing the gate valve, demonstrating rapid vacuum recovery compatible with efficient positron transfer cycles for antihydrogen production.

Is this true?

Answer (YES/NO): NO